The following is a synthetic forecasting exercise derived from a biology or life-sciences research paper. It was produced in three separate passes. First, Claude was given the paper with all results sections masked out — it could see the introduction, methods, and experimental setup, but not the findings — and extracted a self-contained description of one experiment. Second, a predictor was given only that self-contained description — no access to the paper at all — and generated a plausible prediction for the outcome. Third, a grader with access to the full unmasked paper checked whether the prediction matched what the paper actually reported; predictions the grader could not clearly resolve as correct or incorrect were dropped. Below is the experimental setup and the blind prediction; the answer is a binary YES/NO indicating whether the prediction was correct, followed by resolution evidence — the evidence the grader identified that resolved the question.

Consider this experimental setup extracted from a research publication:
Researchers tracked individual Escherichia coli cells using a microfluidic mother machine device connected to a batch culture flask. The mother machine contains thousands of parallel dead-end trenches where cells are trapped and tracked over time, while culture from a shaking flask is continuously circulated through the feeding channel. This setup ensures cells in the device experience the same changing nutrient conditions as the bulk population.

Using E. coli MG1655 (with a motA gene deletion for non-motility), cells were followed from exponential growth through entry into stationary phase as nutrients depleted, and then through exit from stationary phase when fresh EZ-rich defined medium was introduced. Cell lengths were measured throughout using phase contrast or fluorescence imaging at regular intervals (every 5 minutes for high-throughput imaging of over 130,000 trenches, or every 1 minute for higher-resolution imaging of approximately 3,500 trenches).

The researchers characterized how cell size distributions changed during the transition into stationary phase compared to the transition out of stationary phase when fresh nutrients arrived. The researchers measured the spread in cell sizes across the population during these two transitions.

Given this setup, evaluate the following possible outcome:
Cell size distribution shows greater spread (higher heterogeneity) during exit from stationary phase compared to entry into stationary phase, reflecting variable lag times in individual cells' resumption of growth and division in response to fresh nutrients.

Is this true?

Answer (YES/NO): NO